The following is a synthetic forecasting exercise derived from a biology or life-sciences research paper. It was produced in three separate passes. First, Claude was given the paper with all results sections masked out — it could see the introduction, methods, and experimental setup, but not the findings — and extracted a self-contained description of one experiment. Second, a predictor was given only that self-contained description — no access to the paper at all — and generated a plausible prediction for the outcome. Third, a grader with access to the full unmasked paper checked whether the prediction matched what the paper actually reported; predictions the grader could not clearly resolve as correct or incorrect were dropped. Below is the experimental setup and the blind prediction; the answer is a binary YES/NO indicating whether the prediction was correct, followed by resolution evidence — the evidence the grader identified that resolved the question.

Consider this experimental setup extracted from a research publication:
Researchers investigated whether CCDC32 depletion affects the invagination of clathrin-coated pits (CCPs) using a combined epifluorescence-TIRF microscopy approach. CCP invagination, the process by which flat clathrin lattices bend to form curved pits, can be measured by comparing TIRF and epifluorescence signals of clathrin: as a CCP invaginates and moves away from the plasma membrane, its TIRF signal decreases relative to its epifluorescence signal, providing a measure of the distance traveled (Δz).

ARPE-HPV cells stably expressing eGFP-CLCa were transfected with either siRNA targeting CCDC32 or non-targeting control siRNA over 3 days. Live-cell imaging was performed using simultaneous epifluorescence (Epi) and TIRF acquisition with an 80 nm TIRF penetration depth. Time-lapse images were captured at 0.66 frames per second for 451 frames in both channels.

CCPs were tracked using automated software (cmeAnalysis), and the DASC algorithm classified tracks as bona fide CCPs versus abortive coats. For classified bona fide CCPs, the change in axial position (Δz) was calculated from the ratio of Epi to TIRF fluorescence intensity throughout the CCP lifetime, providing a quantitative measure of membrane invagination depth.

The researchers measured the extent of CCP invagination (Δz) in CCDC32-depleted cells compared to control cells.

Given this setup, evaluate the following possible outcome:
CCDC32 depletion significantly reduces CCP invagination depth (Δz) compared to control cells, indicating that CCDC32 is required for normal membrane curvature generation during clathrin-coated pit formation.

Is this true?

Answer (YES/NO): YES